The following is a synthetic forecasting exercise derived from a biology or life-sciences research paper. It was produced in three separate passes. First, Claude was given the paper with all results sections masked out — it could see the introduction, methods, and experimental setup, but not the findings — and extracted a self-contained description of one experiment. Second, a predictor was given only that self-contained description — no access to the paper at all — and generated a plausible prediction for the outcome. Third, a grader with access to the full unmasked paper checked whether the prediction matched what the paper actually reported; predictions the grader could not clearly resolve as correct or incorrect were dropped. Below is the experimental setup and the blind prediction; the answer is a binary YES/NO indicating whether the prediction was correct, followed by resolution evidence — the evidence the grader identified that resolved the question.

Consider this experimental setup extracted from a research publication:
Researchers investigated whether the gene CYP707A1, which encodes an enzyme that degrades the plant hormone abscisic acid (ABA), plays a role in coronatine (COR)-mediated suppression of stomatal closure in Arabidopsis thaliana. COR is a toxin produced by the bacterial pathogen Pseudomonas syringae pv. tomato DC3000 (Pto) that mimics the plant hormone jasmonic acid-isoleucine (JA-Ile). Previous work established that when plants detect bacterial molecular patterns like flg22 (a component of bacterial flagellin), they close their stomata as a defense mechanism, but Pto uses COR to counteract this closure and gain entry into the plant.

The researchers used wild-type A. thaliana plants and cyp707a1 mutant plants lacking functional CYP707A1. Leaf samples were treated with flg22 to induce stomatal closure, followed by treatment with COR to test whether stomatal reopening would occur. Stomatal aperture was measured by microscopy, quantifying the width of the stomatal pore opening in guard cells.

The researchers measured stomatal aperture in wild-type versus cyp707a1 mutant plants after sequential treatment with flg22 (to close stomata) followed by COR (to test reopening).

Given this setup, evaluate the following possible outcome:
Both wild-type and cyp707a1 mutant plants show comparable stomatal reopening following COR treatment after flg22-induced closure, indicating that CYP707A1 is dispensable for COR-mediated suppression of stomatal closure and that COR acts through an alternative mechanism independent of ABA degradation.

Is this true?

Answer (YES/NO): NO